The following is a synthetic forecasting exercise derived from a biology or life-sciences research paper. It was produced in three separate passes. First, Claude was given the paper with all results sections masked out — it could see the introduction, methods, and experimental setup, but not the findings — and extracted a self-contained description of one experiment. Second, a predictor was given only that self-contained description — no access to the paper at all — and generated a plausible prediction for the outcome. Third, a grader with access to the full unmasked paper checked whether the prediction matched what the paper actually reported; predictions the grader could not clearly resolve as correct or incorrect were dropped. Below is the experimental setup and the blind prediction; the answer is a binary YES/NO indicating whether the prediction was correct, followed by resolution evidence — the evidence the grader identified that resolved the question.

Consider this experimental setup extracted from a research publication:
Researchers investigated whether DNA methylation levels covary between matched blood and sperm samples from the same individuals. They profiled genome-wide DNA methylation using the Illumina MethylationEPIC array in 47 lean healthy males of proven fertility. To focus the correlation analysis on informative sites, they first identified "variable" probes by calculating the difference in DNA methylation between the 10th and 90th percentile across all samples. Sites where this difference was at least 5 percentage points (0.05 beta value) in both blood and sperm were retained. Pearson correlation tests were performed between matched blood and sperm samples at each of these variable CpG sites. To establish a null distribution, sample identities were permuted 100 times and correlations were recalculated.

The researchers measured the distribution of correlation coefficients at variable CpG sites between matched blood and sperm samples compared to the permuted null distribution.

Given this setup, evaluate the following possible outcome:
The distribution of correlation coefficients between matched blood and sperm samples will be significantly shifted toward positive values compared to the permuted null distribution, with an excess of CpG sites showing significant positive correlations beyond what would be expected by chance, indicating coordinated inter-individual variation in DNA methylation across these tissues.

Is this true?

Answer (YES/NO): NO